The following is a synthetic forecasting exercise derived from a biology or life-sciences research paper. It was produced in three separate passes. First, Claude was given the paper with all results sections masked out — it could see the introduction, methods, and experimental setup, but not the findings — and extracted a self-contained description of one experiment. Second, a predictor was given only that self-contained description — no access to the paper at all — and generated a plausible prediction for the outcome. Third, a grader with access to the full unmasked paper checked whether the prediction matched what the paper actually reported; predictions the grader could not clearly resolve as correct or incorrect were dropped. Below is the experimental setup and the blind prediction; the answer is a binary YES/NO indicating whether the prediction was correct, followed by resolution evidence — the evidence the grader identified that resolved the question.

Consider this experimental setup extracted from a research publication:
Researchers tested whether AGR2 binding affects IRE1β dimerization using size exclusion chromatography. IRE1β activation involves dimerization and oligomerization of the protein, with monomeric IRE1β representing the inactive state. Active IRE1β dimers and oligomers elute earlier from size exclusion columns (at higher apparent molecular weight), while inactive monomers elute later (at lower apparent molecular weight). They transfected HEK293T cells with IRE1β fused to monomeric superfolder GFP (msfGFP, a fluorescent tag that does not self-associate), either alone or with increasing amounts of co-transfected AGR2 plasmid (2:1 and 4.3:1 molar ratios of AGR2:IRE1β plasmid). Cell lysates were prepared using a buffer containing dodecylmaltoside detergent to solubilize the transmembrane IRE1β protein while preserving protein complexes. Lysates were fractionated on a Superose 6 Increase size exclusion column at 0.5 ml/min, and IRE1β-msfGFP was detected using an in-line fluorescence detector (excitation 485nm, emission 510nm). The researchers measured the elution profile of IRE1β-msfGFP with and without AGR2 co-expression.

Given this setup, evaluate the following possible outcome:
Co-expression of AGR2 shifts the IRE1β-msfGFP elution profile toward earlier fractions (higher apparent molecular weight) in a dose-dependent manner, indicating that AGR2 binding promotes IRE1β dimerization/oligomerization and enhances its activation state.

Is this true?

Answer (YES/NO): NO